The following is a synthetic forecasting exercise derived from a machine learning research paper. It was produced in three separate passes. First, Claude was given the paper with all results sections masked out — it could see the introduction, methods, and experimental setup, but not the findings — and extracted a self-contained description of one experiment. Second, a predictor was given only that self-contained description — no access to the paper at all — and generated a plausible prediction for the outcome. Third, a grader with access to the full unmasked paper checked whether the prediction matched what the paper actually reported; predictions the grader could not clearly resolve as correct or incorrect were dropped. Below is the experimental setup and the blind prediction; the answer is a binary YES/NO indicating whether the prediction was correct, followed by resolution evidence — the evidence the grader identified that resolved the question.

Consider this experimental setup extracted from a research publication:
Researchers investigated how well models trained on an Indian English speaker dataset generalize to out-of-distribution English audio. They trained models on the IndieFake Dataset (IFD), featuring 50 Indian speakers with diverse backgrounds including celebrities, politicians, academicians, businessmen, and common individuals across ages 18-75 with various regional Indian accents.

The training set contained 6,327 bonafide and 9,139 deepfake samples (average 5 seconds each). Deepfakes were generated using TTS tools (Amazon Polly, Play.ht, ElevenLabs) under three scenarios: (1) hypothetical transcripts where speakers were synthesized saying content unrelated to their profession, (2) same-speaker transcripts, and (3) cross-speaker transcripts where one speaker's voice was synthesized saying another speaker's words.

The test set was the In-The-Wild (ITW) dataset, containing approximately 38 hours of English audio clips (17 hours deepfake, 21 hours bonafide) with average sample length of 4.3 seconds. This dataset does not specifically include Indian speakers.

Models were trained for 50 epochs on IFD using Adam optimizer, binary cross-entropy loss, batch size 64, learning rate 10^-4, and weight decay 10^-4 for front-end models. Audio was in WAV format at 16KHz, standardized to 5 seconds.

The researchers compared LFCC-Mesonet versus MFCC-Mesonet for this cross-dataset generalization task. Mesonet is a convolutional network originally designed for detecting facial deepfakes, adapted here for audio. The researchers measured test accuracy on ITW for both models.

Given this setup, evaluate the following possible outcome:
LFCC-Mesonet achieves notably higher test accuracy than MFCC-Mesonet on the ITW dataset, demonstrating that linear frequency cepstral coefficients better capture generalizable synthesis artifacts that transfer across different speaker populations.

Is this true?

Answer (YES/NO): YES